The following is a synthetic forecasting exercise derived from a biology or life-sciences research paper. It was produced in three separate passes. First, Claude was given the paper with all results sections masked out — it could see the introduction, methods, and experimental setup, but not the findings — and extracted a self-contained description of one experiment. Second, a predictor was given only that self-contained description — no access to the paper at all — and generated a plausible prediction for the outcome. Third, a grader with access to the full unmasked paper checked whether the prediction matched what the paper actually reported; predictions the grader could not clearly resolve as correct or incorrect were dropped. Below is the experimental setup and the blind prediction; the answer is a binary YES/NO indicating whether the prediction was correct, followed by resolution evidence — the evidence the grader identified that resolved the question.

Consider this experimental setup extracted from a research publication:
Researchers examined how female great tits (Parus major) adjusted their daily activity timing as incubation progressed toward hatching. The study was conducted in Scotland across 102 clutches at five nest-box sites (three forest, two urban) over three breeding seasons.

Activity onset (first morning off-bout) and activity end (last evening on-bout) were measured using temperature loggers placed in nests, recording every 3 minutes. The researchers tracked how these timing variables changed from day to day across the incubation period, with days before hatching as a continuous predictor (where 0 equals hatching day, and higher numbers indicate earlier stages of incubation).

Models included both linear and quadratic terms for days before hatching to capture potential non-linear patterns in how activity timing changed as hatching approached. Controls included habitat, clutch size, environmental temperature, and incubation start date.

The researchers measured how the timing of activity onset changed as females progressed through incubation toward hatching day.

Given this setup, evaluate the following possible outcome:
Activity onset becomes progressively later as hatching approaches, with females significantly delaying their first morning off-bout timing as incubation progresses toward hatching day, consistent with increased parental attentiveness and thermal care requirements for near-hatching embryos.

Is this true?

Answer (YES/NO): NO